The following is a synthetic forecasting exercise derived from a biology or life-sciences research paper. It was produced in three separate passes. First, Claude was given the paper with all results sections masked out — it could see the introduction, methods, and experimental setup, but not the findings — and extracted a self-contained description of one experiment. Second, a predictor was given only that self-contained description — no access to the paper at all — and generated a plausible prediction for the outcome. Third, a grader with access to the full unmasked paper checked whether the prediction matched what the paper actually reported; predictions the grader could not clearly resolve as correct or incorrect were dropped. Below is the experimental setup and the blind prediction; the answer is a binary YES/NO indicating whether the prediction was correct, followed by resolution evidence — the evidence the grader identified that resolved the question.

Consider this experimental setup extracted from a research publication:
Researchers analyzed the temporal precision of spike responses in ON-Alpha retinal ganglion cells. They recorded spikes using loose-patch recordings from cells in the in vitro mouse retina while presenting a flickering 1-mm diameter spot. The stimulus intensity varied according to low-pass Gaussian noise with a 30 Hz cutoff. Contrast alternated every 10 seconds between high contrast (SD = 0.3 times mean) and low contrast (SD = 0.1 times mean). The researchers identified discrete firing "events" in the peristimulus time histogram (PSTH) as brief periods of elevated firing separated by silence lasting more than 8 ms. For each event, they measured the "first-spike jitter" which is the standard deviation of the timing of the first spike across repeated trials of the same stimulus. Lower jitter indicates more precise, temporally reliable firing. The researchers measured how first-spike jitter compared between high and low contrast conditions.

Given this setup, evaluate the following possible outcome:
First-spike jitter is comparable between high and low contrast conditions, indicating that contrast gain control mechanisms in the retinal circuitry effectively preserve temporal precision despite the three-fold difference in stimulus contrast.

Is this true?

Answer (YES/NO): NO